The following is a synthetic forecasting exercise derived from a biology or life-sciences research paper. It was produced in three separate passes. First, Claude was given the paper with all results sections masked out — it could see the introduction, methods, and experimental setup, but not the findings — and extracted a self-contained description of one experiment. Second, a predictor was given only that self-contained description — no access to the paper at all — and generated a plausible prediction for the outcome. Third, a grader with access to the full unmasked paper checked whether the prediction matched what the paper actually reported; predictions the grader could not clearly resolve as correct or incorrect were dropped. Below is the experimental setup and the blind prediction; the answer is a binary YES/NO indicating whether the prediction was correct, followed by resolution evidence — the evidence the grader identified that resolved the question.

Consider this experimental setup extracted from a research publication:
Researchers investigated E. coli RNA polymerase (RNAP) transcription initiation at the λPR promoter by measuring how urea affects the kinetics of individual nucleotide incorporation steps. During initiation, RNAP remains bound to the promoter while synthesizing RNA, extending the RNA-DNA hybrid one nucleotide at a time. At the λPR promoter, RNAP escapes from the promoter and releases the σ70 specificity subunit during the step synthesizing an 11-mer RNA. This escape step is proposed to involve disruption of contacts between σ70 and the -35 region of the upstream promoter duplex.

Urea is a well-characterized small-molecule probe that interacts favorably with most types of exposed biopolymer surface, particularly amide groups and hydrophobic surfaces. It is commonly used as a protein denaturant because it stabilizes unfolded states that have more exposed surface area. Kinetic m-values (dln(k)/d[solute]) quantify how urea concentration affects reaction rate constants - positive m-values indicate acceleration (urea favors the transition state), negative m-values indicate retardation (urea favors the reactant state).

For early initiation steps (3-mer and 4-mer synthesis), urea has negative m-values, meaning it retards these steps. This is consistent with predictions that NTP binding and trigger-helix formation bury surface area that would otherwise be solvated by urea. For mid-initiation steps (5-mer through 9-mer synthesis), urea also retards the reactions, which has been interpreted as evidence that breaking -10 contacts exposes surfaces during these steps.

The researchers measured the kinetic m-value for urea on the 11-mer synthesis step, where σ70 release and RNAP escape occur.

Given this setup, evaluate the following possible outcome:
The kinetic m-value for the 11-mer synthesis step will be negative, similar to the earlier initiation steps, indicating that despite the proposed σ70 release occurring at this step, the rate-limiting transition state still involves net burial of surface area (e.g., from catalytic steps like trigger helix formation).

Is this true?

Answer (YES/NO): NO